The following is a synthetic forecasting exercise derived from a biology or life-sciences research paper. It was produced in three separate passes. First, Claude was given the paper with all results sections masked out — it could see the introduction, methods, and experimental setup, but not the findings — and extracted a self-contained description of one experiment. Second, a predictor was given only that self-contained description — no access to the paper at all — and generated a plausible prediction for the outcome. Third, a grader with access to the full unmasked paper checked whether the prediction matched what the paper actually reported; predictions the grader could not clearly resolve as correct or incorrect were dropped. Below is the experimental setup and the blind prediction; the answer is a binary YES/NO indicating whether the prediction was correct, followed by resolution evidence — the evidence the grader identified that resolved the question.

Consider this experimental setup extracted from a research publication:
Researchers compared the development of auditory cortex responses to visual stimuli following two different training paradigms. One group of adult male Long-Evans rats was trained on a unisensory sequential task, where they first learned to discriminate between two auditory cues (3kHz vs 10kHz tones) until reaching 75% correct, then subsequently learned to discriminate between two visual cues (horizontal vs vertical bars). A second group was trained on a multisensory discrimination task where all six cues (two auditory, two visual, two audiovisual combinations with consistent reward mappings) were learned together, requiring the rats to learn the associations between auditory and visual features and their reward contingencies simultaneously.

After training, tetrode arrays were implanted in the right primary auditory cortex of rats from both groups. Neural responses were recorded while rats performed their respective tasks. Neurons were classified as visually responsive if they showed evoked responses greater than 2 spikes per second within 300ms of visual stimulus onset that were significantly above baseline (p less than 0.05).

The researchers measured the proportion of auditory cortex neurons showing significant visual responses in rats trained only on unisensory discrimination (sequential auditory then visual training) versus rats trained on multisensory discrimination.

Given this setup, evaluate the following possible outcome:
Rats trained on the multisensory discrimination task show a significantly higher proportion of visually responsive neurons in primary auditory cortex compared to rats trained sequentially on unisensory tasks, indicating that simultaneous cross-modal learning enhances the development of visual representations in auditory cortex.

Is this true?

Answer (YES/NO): NO